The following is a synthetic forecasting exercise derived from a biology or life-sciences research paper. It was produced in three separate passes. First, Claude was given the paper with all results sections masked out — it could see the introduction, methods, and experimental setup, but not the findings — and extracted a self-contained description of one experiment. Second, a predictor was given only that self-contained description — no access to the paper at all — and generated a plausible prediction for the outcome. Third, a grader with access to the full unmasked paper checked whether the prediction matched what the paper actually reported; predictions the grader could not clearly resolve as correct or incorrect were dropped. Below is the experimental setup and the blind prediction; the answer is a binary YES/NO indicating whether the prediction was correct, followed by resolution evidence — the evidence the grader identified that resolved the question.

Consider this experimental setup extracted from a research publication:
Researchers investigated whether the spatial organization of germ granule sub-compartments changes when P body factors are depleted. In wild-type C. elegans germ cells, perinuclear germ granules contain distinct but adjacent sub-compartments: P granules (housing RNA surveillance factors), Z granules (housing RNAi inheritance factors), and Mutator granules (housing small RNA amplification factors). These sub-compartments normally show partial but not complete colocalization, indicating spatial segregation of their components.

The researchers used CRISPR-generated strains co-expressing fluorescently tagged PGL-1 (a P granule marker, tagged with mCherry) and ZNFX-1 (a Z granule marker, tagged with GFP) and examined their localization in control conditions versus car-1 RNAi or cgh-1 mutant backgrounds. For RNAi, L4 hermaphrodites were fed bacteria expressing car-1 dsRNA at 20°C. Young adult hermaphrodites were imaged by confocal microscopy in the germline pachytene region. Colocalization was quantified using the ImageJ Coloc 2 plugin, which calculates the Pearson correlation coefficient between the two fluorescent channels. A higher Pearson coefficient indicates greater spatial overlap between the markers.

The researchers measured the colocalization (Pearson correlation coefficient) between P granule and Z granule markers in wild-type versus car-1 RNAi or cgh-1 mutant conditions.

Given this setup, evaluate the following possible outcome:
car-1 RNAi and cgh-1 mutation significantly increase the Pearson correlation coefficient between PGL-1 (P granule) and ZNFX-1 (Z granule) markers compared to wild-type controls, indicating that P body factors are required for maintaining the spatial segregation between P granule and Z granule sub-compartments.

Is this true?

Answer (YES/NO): YES